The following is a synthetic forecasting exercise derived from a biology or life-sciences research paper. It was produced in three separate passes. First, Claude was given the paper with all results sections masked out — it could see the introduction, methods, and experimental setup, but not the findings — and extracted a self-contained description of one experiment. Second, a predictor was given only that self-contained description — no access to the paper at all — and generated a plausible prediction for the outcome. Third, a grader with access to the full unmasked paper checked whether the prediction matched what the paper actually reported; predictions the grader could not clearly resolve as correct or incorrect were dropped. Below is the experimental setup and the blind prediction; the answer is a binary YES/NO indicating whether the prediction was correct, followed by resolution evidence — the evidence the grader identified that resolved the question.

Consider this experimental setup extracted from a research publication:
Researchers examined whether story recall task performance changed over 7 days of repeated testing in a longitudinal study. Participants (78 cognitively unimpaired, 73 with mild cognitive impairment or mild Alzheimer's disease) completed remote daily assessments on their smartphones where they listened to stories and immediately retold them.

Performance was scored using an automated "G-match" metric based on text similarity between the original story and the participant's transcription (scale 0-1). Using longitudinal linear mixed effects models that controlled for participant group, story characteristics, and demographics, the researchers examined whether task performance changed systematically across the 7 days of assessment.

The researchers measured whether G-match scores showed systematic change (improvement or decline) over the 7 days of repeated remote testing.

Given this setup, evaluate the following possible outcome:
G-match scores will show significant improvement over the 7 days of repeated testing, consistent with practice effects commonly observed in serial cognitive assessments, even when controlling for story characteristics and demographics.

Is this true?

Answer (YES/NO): YES